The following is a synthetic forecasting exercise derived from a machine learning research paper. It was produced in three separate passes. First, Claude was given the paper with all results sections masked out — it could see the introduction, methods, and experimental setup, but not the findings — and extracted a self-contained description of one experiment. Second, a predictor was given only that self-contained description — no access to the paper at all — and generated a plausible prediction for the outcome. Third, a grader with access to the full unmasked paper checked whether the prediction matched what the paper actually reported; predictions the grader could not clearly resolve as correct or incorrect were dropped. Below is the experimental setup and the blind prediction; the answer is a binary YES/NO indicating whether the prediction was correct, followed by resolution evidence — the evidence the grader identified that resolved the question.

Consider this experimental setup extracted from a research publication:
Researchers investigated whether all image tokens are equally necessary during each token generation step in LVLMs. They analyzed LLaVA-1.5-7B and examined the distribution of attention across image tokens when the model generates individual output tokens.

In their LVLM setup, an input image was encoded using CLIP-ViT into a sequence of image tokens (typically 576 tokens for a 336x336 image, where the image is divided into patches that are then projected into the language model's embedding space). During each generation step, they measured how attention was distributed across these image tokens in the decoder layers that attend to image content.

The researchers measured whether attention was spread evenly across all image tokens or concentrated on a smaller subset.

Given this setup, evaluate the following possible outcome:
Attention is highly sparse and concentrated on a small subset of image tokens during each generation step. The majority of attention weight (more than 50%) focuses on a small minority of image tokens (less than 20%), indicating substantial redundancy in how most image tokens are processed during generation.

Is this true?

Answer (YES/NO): NO